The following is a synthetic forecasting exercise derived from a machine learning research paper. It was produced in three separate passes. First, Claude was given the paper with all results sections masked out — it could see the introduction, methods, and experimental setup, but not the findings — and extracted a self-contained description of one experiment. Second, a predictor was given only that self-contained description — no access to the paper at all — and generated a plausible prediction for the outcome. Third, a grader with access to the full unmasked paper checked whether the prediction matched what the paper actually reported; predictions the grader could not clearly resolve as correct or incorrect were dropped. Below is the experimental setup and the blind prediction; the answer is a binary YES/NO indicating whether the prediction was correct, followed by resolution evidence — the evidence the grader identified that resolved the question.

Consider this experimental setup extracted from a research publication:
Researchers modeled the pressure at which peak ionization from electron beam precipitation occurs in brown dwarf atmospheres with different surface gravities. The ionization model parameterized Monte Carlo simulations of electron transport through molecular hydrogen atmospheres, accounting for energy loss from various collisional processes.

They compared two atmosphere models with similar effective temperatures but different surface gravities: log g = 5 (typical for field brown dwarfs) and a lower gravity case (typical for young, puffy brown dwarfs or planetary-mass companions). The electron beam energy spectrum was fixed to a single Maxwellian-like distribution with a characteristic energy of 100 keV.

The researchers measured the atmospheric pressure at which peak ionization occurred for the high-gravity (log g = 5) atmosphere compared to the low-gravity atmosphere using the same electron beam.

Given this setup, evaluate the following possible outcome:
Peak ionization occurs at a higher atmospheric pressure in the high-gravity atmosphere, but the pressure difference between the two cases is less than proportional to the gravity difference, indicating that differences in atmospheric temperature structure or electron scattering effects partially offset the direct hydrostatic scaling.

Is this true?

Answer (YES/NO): NO